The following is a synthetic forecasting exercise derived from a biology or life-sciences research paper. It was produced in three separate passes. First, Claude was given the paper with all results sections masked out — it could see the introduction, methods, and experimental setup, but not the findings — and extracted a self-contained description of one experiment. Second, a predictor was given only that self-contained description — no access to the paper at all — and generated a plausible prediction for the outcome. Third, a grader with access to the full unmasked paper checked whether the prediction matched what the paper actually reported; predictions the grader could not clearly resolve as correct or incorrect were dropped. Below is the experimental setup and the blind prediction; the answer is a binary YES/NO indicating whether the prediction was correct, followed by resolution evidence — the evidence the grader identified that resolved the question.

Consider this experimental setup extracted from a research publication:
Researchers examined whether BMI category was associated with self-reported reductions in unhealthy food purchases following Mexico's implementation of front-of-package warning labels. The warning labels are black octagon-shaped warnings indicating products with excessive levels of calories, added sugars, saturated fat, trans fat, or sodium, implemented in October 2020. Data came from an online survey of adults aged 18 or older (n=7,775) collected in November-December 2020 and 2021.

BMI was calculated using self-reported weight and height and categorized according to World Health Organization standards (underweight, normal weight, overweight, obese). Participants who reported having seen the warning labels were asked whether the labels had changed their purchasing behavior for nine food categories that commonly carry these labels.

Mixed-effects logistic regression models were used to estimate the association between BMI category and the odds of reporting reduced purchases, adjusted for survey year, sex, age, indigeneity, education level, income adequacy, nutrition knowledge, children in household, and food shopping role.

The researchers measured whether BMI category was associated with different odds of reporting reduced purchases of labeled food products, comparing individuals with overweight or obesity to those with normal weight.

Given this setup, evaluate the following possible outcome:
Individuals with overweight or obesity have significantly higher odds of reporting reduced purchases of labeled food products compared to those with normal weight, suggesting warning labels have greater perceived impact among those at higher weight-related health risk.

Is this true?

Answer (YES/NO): NO